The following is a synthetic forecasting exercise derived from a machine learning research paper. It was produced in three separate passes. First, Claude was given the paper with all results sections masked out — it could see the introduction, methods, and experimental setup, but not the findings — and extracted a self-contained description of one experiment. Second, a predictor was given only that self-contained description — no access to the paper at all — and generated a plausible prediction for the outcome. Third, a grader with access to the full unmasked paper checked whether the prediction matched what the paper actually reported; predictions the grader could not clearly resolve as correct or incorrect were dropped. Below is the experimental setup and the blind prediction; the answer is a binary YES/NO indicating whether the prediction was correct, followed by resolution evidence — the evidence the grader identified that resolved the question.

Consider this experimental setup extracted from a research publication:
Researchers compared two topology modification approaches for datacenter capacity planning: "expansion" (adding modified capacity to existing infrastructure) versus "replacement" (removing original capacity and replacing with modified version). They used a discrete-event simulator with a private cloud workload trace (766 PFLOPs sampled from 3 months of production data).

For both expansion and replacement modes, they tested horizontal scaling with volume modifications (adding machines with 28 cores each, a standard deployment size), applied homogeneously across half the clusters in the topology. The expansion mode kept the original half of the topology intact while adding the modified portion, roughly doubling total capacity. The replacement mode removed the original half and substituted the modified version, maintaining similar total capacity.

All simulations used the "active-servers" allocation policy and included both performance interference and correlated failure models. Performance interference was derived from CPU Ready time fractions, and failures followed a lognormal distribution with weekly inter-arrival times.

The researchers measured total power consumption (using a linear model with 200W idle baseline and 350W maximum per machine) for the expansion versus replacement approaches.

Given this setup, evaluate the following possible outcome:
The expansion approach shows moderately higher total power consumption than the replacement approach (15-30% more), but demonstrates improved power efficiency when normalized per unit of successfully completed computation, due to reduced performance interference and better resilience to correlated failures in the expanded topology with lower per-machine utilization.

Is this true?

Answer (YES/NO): NO